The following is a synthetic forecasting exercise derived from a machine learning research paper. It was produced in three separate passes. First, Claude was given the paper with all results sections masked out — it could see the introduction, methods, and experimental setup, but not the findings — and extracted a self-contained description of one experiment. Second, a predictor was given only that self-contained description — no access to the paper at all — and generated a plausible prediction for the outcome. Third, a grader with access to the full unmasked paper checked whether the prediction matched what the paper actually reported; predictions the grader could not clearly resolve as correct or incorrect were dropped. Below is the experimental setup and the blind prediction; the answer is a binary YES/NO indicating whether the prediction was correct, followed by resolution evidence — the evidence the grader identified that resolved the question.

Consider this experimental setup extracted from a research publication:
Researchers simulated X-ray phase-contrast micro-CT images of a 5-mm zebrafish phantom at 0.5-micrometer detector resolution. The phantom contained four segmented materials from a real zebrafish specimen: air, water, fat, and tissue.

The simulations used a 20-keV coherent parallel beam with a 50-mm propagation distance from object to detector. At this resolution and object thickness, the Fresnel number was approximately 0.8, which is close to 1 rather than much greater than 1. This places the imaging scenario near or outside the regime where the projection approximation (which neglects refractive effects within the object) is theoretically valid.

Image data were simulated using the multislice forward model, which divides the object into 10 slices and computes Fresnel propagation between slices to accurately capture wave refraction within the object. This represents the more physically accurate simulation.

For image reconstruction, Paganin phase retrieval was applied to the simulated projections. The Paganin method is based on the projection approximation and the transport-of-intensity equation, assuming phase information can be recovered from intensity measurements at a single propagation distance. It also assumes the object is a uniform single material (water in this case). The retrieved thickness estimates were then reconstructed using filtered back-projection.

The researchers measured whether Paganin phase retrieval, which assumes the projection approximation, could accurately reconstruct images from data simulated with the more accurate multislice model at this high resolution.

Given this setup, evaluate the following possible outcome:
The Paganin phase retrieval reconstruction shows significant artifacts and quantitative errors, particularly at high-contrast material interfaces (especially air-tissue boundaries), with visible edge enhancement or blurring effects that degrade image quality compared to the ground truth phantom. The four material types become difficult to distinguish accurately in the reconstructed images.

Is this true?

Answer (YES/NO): NO